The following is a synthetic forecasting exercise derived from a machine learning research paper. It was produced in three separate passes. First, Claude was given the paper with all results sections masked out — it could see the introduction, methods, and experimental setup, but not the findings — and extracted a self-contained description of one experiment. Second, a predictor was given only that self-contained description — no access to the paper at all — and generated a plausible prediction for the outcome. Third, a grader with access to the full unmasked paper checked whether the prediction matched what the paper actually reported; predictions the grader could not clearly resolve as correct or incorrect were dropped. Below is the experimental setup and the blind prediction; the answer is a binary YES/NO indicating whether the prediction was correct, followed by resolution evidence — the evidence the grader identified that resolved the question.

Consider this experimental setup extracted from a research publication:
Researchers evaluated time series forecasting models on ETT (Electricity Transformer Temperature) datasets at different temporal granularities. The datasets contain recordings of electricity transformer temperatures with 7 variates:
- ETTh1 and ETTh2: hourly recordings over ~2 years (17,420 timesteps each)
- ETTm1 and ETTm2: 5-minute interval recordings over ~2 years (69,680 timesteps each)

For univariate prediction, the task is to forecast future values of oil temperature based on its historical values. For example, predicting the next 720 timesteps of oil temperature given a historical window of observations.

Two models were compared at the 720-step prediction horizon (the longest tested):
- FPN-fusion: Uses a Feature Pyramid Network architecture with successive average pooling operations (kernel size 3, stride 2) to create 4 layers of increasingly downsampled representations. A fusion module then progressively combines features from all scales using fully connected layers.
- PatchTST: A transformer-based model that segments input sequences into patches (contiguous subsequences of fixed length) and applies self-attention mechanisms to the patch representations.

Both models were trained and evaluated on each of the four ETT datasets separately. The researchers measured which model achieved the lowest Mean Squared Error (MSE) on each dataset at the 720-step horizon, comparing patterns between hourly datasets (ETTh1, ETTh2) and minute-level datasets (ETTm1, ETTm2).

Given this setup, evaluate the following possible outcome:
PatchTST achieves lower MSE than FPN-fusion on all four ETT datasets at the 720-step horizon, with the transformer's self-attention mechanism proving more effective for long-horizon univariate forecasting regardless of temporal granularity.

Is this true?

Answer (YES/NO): NO